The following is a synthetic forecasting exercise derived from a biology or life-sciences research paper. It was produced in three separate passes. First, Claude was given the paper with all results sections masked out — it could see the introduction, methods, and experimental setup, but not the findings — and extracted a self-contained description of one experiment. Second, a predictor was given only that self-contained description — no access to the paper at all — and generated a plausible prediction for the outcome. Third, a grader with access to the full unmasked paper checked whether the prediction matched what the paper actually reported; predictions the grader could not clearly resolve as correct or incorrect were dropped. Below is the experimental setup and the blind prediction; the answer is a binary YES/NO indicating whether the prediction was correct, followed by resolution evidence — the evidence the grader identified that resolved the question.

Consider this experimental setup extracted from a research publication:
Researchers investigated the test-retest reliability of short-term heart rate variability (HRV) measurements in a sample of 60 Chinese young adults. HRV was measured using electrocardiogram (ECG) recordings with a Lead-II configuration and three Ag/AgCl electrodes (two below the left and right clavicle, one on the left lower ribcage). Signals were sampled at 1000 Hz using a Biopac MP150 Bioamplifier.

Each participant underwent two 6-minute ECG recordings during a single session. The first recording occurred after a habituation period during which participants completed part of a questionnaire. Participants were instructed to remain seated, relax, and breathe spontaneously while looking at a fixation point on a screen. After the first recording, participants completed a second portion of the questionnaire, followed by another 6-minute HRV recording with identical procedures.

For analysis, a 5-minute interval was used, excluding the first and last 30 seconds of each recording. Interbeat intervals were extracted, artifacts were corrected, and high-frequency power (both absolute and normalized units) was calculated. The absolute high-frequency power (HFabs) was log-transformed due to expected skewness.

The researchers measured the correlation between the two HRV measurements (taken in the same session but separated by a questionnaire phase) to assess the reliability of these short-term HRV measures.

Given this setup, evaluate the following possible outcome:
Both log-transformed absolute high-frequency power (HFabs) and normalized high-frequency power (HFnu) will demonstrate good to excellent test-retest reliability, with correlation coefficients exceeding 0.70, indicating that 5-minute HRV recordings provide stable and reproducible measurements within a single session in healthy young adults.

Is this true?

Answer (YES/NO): YES